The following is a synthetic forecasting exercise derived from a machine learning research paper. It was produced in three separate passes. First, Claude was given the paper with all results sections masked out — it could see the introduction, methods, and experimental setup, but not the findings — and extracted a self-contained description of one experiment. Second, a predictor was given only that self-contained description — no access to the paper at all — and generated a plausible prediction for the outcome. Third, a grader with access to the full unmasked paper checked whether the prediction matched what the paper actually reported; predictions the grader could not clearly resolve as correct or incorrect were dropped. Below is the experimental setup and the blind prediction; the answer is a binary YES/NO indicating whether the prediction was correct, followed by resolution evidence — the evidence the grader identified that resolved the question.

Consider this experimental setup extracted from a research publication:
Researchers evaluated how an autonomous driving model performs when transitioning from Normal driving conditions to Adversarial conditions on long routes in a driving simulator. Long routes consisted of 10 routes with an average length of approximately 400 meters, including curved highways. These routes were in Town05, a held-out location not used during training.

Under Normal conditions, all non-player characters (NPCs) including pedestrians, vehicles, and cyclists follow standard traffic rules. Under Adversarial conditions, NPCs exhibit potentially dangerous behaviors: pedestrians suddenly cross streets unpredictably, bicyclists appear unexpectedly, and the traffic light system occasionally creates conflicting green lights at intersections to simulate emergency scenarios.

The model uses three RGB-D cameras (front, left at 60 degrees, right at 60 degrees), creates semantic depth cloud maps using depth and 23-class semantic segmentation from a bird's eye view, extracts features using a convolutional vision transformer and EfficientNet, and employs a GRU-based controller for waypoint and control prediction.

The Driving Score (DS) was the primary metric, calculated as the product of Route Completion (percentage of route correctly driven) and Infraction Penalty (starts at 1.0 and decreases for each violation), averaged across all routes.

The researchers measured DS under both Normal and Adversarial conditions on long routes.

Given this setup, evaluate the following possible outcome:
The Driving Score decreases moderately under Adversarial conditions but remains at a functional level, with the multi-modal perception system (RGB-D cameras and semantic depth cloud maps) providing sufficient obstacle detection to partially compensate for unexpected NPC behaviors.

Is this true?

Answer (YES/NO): NO